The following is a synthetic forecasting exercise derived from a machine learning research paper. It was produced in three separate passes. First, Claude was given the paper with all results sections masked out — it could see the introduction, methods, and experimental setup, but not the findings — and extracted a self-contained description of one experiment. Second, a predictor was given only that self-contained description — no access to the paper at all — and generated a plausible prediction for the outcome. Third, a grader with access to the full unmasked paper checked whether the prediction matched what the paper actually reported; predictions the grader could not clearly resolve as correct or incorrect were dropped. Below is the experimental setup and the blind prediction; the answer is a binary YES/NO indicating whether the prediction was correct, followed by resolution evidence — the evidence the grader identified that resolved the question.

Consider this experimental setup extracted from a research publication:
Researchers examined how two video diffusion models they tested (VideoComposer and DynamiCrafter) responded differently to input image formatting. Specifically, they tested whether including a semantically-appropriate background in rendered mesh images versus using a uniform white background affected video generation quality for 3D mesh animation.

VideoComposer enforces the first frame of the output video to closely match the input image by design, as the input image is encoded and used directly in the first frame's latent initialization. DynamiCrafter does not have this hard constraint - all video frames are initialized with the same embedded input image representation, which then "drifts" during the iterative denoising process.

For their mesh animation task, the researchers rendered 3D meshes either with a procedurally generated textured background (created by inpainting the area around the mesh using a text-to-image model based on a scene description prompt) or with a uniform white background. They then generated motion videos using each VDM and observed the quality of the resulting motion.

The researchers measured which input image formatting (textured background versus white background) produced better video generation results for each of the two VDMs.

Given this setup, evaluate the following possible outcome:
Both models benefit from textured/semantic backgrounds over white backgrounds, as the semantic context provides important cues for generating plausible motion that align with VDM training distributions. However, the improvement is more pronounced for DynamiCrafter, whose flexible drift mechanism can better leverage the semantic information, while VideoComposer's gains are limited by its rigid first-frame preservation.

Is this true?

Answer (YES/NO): NO